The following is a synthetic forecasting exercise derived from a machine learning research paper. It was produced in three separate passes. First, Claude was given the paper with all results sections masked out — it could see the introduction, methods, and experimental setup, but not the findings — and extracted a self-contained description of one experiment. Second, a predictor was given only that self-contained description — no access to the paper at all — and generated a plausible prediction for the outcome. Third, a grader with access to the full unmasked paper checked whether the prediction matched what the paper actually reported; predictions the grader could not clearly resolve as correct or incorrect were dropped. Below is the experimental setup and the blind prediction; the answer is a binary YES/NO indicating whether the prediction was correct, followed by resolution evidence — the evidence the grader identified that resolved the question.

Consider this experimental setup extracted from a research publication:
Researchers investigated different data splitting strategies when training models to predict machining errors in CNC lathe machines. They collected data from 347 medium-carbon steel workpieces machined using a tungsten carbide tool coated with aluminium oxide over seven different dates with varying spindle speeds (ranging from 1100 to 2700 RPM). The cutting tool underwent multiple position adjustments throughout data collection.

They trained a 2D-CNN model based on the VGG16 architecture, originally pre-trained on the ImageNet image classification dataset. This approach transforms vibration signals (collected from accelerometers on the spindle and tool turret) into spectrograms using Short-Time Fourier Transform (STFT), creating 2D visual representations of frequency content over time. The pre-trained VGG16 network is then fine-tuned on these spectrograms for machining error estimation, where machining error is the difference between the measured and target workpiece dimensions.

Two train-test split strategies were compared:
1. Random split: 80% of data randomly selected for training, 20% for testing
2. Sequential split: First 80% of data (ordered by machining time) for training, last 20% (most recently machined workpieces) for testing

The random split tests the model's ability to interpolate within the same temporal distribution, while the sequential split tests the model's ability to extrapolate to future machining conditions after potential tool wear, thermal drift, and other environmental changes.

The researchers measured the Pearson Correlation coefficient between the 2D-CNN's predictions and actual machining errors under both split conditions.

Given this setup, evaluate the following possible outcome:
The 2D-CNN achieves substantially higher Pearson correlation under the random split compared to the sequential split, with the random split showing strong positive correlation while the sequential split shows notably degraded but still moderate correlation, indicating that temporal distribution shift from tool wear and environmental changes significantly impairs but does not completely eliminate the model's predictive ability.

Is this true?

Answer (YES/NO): YES